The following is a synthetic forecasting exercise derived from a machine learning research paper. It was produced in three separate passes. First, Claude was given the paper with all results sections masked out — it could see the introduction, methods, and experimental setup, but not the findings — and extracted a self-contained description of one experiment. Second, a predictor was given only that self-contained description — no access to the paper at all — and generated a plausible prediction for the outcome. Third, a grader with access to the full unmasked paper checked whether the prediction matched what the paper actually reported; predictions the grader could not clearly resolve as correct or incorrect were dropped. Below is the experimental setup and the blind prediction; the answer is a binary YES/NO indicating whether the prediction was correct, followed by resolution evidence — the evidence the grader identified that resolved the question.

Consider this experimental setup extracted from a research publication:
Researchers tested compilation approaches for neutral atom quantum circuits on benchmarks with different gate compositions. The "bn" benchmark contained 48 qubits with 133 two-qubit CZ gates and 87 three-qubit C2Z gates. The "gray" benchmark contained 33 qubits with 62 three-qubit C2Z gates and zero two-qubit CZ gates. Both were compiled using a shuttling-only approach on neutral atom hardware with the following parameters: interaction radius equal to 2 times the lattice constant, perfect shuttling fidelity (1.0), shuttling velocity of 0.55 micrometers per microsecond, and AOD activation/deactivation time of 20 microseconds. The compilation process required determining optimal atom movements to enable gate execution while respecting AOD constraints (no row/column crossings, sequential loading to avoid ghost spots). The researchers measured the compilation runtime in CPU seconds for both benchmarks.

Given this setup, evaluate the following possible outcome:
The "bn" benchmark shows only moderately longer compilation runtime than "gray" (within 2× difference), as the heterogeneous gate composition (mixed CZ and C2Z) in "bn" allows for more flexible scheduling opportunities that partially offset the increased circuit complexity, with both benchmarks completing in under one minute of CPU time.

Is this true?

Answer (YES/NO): NO